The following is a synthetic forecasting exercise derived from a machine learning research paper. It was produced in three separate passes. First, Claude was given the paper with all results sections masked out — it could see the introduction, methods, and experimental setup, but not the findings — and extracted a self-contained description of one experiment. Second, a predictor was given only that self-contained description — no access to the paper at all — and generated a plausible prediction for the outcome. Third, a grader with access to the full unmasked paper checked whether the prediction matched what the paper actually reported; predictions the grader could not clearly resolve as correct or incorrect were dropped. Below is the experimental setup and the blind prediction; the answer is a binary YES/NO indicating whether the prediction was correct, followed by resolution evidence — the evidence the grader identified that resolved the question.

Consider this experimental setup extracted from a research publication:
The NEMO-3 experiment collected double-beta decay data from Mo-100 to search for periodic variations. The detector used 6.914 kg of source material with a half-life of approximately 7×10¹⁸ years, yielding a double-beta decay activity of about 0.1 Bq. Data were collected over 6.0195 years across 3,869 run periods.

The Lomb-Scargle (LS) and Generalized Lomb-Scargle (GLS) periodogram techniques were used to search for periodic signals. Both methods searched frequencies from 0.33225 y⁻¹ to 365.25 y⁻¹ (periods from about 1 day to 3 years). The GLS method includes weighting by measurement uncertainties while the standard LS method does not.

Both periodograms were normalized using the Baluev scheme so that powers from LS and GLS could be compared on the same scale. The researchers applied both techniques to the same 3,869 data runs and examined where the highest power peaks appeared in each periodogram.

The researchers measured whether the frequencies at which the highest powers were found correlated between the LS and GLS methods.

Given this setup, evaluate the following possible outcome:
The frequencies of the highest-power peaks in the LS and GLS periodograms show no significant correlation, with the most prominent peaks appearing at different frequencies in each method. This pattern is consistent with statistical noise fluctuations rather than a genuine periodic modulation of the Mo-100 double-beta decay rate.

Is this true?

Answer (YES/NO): YES